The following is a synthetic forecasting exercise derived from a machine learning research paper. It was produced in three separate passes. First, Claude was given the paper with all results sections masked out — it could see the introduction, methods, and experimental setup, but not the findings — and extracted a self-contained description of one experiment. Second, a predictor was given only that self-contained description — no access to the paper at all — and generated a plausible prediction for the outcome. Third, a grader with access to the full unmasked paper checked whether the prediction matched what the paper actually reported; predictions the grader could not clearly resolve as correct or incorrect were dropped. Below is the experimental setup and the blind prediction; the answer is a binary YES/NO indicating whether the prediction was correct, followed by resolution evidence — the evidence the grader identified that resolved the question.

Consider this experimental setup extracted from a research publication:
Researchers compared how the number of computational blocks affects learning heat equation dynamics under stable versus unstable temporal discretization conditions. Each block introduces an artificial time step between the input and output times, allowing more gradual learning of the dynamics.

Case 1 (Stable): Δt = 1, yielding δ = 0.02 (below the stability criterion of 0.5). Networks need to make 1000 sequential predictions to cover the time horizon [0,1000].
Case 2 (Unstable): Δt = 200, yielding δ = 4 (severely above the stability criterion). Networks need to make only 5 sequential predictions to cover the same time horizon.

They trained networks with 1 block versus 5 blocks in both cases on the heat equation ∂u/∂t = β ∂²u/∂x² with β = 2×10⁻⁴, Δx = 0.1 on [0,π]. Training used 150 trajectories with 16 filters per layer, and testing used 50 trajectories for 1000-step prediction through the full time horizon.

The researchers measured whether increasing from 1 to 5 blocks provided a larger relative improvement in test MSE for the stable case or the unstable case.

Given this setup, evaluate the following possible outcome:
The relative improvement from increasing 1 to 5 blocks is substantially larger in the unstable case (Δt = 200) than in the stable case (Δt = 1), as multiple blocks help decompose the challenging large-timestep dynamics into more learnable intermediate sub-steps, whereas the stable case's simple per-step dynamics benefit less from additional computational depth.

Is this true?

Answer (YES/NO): YES